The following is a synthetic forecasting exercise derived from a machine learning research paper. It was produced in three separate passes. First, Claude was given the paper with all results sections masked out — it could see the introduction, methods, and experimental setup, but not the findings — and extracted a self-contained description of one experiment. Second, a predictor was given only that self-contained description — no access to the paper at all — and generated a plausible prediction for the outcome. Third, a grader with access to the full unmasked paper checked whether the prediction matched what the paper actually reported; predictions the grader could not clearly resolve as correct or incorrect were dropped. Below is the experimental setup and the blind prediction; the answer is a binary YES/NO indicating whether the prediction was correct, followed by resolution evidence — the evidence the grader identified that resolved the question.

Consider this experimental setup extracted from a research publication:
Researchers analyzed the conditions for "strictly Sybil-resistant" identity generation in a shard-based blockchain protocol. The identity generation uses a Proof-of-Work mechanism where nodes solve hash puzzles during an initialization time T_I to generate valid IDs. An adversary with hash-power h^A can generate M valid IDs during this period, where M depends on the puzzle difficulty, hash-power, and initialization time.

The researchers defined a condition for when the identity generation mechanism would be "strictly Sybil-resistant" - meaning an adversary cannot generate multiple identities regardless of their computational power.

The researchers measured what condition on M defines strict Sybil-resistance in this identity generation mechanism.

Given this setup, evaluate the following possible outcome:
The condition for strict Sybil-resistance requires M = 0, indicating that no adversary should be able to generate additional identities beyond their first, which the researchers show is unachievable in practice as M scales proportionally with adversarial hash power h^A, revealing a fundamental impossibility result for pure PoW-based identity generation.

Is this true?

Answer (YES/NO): NO